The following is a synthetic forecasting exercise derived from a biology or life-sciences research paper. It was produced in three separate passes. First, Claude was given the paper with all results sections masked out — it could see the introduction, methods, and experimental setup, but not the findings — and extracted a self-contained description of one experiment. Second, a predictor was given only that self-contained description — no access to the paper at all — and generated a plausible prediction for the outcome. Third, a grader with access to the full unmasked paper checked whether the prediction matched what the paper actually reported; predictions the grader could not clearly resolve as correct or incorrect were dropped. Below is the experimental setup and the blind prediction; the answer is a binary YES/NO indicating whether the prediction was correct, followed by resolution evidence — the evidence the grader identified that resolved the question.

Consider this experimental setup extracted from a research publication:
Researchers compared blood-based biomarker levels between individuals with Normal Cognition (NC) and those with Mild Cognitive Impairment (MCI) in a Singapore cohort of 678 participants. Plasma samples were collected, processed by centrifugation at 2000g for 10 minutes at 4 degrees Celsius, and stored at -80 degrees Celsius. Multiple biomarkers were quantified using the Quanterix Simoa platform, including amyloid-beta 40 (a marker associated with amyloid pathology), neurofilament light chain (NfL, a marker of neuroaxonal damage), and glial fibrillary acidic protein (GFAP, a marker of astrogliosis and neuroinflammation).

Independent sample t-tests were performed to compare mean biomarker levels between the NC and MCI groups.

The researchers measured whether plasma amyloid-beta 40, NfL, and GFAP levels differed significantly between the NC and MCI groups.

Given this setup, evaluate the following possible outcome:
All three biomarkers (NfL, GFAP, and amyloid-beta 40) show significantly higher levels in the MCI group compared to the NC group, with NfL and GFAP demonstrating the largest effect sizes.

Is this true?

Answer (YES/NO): NO